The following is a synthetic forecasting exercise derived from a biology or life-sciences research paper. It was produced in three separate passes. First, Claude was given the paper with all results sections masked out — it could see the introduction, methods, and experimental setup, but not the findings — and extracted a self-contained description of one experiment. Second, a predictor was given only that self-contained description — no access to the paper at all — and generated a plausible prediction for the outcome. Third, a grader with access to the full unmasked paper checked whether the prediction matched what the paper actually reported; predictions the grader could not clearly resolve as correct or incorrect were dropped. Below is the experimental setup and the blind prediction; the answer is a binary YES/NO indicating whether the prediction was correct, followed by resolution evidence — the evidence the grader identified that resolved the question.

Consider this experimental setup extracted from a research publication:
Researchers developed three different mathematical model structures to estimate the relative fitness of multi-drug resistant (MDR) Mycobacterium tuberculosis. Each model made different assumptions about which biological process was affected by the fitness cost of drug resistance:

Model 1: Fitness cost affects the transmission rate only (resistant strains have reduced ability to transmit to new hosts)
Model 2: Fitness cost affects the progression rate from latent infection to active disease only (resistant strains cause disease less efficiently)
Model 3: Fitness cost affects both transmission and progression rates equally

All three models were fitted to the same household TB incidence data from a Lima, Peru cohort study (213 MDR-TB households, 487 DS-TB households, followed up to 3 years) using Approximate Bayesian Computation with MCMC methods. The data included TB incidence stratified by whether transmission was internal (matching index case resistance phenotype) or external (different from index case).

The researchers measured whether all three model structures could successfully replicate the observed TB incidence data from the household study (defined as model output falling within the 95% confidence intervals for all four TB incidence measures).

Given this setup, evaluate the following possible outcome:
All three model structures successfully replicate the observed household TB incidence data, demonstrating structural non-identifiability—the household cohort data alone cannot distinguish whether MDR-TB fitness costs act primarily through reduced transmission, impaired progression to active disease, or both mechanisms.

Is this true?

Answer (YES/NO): YES